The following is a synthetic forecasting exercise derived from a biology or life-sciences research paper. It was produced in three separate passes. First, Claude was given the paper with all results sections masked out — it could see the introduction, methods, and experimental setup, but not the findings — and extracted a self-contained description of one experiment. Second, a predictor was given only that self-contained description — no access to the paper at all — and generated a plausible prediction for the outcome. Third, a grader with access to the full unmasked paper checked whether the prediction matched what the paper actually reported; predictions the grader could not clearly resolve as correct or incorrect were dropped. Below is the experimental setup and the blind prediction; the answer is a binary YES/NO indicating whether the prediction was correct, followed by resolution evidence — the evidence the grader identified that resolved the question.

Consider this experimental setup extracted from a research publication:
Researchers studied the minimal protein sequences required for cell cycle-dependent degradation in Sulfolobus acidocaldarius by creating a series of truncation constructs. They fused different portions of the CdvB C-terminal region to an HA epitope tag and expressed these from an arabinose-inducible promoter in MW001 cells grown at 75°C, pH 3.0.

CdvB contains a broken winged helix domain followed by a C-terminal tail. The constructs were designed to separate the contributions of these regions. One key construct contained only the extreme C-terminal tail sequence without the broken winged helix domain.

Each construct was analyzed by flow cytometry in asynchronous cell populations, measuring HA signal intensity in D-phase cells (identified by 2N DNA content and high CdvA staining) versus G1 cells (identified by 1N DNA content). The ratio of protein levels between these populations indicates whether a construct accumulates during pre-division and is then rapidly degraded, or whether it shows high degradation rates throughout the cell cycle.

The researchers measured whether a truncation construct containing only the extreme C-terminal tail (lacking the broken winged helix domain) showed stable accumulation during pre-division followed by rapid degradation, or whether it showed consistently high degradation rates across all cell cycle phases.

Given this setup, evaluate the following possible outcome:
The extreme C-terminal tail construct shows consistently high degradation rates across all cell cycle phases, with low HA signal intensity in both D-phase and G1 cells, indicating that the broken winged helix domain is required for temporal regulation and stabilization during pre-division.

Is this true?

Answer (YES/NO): YES